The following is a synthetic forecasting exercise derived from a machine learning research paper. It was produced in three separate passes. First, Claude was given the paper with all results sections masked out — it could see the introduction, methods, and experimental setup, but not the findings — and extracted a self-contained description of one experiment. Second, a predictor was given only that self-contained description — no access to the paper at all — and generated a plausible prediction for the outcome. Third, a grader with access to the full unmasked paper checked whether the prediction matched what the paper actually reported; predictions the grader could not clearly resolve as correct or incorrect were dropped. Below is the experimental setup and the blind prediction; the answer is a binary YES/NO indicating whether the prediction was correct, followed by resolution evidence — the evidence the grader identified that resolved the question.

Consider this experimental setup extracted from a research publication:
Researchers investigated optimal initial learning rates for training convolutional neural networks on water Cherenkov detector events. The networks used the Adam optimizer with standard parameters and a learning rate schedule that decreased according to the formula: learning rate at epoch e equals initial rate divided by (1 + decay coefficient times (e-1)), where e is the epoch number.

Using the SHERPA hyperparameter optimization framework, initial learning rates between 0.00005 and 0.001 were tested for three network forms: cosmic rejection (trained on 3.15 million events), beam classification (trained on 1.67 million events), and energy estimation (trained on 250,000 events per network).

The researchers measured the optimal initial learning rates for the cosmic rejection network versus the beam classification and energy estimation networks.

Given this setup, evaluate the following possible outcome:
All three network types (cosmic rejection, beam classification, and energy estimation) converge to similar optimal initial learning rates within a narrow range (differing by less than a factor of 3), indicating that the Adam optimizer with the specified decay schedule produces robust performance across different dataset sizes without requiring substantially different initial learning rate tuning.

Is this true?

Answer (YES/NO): NO